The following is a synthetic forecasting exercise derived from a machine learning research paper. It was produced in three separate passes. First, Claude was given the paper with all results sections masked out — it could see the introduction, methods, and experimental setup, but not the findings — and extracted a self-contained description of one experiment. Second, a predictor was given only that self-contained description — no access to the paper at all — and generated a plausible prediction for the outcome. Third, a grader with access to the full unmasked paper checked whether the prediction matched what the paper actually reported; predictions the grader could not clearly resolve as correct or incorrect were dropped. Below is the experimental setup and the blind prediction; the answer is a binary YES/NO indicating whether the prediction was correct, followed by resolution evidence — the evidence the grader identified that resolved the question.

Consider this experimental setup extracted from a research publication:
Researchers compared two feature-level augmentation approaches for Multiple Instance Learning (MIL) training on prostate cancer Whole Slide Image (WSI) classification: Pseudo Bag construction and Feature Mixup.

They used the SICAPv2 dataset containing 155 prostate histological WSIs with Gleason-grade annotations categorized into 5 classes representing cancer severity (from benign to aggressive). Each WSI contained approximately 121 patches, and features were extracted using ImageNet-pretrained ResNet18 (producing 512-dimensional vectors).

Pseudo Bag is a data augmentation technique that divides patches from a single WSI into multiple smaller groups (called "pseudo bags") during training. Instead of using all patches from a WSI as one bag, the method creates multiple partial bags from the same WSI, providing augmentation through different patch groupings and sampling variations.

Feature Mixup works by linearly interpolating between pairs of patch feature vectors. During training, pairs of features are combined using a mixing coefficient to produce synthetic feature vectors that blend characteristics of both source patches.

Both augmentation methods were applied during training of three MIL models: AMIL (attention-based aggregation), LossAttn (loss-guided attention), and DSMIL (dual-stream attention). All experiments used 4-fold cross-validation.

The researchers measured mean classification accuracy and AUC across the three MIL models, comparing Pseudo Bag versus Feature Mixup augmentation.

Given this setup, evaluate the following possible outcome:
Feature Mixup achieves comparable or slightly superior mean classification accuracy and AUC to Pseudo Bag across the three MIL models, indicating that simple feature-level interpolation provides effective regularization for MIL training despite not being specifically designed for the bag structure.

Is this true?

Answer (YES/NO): NO